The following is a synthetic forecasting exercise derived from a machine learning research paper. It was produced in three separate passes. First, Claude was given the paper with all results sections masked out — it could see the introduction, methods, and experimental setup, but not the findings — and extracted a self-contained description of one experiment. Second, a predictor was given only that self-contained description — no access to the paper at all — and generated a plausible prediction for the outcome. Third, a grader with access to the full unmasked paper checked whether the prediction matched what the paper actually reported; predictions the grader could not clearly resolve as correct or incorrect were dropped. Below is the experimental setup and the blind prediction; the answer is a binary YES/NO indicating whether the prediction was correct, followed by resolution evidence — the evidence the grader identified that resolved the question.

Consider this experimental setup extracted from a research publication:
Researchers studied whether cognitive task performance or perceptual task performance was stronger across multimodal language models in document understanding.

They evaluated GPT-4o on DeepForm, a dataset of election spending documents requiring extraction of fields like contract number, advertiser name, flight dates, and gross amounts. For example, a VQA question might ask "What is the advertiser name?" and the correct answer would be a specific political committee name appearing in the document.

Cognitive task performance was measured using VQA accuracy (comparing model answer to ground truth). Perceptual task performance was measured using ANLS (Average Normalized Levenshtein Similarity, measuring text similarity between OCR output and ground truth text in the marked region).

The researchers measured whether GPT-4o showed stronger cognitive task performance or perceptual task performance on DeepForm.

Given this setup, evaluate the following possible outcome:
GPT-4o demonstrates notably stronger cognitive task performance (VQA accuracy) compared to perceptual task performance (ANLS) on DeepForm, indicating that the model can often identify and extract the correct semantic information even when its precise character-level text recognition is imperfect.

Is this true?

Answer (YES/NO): NO